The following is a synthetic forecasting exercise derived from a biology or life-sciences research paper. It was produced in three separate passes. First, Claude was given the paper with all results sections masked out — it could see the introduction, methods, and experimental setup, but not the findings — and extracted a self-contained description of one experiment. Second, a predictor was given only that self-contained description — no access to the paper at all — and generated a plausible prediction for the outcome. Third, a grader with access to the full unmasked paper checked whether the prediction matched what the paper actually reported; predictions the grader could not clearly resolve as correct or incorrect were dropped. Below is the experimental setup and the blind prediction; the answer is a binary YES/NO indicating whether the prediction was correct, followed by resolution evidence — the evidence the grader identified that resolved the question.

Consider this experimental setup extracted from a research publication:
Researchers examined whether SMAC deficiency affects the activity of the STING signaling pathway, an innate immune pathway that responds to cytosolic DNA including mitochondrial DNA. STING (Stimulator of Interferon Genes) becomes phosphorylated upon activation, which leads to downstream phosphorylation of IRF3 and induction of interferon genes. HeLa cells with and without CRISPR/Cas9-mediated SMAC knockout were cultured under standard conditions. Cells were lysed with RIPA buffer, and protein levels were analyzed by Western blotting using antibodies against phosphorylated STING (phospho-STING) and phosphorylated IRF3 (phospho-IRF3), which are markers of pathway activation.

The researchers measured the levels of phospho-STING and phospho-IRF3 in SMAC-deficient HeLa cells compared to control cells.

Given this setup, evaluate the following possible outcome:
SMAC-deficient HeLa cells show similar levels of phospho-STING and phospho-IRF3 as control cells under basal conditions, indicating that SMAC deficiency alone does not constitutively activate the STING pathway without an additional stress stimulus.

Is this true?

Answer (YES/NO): NO